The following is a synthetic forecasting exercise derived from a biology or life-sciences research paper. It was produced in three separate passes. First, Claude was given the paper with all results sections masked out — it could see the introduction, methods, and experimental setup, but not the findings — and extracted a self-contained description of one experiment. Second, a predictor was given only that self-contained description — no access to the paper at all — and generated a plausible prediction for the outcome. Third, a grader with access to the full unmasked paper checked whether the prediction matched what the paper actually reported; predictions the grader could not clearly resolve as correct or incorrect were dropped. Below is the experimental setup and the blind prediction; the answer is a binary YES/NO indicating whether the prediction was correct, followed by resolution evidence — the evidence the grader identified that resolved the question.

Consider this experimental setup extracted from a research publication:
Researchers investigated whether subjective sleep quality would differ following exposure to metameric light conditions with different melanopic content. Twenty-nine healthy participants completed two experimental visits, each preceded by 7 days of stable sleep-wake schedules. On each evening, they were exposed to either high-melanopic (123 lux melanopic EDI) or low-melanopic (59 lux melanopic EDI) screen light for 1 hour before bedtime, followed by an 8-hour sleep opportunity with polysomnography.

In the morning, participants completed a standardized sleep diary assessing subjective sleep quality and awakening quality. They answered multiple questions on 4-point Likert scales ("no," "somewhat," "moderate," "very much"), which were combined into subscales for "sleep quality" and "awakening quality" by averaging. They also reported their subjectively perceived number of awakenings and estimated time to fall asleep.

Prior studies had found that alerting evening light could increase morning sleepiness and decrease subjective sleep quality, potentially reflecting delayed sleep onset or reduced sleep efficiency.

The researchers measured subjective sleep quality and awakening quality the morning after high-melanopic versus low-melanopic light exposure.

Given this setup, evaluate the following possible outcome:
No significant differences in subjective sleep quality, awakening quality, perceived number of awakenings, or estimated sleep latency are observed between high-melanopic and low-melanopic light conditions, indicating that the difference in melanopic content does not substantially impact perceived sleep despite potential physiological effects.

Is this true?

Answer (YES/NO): YES